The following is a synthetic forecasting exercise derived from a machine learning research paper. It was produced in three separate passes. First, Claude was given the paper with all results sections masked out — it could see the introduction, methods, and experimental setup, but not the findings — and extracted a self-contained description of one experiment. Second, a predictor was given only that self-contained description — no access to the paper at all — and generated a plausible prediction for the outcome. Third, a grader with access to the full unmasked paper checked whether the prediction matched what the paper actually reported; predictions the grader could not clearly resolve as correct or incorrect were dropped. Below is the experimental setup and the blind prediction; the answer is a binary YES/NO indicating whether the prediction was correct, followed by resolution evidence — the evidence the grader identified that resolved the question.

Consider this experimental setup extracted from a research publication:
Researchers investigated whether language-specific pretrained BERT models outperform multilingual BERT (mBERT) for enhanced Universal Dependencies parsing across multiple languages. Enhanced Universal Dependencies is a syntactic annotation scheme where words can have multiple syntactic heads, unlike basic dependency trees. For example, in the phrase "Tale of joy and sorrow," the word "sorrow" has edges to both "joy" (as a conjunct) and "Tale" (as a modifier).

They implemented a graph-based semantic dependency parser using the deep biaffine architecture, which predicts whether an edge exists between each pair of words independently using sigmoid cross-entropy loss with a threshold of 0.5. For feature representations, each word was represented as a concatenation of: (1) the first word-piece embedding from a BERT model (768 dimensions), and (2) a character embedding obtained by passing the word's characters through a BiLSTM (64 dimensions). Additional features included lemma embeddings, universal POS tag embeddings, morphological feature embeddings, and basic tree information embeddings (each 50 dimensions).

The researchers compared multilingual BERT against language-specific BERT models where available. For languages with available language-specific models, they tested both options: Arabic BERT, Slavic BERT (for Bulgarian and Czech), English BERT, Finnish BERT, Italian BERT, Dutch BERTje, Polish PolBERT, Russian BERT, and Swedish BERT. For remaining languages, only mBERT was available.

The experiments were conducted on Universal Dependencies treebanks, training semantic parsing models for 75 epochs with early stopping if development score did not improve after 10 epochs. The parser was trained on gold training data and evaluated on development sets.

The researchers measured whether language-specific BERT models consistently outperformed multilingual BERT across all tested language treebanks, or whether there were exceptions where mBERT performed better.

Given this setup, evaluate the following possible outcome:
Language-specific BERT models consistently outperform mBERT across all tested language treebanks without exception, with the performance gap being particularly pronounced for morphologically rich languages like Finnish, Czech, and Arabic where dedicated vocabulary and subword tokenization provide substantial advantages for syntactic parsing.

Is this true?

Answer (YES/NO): NO